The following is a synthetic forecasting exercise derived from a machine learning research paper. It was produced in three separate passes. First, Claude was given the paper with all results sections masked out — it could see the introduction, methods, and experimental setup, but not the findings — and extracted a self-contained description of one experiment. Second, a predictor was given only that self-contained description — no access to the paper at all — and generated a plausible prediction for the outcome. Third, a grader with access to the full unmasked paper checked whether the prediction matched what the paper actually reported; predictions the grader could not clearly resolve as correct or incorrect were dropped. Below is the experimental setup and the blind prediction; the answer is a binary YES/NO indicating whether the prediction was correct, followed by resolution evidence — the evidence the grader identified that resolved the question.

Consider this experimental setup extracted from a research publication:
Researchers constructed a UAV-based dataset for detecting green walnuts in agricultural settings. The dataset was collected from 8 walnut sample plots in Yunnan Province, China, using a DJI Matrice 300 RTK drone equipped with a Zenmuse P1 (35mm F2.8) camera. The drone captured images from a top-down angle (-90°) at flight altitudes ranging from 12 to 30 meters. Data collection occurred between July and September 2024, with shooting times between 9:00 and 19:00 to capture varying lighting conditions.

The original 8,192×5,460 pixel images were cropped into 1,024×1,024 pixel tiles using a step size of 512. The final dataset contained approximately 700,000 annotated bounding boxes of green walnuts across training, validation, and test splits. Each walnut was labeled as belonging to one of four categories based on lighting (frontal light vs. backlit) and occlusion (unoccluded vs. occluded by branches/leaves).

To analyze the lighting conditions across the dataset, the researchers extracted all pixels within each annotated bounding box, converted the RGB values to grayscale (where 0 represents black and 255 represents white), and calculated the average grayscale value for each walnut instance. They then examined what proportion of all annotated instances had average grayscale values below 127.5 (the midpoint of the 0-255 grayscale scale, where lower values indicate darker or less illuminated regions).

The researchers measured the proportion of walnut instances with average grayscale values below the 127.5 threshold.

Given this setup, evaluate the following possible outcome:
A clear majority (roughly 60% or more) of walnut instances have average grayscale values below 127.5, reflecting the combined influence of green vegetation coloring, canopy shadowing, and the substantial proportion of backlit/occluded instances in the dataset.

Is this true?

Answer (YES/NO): YES